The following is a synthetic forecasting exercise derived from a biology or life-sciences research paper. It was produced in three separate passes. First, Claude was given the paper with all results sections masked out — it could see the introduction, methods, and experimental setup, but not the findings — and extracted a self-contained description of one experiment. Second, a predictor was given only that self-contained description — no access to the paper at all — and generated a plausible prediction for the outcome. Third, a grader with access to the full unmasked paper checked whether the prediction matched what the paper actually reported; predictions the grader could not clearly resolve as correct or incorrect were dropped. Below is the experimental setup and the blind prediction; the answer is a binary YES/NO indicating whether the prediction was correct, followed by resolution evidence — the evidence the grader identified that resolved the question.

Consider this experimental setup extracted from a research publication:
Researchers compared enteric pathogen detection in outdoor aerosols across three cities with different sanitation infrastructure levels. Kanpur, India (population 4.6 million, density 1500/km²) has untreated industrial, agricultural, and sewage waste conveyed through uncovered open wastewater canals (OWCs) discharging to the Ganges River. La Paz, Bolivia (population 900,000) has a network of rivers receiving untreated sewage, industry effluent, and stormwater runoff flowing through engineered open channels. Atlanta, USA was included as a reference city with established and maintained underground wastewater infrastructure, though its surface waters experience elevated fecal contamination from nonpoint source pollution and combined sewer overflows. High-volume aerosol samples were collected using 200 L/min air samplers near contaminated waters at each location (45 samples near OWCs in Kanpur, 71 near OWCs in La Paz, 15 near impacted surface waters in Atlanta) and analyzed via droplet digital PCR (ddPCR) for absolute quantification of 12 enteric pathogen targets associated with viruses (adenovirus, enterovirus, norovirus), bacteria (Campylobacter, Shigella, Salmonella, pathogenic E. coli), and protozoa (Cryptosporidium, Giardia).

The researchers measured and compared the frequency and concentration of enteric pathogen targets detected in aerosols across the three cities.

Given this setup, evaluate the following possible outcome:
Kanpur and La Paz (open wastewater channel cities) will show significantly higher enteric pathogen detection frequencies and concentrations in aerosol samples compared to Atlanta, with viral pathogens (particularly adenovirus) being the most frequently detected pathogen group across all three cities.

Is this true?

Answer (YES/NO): NO